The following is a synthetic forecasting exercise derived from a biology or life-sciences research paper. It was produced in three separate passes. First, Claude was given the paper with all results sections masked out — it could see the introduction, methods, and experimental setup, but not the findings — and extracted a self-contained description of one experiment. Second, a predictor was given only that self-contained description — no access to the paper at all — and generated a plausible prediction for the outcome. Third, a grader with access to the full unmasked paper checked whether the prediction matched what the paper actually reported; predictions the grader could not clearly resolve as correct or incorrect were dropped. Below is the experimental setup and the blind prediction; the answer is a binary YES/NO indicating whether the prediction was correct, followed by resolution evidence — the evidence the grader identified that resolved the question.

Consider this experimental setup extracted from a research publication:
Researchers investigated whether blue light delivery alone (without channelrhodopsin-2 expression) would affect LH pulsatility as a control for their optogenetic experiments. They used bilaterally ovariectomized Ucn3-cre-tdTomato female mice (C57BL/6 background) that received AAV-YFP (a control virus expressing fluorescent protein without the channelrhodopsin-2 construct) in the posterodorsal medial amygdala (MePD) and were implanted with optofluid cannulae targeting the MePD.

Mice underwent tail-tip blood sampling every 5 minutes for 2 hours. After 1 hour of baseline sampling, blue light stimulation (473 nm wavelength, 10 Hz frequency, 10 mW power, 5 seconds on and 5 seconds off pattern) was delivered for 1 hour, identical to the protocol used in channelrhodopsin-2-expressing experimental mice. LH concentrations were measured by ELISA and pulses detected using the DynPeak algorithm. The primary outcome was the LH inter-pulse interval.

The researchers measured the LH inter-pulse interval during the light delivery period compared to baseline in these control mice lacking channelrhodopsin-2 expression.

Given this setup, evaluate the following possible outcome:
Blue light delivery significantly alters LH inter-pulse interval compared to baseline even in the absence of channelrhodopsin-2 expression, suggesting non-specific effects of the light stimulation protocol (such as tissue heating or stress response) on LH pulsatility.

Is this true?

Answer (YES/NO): NO